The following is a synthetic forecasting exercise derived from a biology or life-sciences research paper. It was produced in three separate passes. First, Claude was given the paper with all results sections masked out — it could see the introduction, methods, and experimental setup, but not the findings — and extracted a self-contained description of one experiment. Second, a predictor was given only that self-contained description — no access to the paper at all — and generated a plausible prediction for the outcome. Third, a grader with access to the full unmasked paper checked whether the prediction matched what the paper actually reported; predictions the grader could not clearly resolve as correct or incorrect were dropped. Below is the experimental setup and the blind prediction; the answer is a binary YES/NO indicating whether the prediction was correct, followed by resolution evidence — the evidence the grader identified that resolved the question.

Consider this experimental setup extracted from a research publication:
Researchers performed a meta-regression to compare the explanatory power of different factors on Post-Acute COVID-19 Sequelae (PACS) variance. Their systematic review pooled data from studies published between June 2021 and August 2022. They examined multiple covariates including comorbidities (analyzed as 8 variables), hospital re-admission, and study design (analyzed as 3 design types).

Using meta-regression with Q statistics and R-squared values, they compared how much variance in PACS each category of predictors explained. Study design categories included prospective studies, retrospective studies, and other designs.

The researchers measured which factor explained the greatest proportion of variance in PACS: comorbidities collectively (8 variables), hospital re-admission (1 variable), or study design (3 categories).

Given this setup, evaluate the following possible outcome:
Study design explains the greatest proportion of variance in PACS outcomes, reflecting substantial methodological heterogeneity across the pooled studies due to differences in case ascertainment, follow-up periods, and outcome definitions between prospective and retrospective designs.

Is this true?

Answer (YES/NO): YES